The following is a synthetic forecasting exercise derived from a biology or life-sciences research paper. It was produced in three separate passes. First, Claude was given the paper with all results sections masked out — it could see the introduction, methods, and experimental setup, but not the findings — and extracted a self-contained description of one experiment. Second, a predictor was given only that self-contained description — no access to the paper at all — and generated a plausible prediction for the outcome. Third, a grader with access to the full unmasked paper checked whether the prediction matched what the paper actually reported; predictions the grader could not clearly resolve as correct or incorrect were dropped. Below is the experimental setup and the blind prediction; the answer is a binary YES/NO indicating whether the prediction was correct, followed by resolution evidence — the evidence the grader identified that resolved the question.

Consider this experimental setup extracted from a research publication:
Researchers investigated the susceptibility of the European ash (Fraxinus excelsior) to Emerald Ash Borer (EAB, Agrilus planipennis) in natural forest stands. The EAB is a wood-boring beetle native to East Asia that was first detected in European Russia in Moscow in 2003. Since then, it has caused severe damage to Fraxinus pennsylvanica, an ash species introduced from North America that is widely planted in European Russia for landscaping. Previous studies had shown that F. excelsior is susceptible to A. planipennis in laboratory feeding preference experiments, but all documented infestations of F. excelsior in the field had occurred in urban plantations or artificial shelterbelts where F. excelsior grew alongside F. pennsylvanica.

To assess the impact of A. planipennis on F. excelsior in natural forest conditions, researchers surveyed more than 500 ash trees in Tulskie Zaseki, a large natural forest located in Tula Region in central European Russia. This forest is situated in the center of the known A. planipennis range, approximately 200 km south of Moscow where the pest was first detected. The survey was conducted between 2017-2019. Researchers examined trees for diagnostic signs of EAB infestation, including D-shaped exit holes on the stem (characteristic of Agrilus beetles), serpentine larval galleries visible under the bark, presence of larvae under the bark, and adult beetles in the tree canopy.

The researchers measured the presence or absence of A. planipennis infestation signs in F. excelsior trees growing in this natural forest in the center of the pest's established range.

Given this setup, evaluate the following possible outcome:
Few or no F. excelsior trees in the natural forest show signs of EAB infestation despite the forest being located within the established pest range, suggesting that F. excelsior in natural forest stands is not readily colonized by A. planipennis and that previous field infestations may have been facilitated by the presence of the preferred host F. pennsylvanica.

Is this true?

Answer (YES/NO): YES